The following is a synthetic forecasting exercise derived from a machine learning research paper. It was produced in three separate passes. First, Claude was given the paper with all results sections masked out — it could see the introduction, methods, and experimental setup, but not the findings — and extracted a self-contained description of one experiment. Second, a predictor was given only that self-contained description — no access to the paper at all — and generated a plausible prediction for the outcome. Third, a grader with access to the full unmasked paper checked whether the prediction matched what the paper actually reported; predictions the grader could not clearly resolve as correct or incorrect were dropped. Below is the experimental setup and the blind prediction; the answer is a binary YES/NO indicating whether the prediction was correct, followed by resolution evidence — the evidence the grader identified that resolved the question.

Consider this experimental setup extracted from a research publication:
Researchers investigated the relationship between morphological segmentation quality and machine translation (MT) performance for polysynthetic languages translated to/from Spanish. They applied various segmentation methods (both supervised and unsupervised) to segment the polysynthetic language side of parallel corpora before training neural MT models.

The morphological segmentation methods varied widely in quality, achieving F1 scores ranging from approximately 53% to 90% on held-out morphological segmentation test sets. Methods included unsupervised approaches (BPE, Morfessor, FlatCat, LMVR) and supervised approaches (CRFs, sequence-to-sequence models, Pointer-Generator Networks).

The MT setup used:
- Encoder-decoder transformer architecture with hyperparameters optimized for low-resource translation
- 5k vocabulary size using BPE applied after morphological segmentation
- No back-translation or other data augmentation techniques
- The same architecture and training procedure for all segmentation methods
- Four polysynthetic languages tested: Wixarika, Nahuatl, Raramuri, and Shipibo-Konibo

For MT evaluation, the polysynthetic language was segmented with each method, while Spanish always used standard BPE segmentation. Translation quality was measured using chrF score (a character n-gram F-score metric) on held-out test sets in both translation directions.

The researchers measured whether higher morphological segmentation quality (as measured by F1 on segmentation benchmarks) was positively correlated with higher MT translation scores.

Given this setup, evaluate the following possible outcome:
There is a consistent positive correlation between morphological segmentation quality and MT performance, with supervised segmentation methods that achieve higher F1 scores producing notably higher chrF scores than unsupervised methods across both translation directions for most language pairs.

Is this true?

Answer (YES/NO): NO